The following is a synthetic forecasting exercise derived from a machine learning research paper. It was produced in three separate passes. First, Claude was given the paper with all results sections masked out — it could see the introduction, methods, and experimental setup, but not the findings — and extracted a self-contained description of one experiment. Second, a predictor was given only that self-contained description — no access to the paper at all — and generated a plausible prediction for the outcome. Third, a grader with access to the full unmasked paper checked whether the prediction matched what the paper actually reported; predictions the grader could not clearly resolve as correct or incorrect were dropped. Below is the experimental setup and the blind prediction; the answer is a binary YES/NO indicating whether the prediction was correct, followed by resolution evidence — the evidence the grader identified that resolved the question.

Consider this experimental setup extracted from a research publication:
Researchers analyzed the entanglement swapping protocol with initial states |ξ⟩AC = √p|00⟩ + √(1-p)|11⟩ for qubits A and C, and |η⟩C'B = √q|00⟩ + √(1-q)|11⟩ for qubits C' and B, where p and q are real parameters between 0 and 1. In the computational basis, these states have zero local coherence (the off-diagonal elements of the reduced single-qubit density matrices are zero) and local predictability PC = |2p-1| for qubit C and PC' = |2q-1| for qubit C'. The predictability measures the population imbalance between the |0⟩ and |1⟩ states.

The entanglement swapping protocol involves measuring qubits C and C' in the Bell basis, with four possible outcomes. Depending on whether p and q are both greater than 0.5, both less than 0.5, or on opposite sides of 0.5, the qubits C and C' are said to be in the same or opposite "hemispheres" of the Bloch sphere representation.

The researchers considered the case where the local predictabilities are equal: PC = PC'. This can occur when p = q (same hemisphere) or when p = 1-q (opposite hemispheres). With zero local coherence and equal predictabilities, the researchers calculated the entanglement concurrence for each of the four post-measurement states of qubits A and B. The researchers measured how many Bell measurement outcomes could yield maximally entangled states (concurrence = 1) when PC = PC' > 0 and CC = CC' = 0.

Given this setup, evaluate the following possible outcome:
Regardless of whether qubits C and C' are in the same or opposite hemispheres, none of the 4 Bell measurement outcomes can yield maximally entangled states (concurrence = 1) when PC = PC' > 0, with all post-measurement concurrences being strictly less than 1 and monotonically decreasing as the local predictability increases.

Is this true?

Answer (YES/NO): NO